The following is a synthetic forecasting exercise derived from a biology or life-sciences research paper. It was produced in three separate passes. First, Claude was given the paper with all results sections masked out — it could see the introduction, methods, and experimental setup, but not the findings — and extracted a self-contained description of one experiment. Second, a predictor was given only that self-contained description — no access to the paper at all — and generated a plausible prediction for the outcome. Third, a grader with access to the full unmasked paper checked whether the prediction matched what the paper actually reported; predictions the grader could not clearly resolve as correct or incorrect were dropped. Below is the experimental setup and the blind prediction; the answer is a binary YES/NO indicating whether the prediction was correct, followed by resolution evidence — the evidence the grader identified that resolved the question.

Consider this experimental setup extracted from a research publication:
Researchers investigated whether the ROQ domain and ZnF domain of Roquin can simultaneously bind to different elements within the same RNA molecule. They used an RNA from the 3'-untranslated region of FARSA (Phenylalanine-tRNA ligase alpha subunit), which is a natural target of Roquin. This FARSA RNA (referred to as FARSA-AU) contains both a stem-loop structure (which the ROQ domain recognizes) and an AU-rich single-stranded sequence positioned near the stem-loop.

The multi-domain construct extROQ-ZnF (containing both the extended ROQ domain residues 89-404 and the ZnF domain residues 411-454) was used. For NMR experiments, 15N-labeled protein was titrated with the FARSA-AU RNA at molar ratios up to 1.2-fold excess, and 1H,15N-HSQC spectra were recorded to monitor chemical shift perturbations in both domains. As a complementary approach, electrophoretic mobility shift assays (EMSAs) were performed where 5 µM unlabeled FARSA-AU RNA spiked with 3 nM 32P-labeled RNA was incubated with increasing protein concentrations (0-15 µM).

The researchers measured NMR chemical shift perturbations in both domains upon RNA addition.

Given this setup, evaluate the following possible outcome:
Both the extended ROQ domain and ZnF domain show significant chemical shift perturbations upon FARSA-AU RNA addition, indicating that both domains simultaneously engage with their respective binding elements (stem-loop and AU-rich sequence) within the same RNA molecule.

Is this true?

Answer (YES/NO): YES